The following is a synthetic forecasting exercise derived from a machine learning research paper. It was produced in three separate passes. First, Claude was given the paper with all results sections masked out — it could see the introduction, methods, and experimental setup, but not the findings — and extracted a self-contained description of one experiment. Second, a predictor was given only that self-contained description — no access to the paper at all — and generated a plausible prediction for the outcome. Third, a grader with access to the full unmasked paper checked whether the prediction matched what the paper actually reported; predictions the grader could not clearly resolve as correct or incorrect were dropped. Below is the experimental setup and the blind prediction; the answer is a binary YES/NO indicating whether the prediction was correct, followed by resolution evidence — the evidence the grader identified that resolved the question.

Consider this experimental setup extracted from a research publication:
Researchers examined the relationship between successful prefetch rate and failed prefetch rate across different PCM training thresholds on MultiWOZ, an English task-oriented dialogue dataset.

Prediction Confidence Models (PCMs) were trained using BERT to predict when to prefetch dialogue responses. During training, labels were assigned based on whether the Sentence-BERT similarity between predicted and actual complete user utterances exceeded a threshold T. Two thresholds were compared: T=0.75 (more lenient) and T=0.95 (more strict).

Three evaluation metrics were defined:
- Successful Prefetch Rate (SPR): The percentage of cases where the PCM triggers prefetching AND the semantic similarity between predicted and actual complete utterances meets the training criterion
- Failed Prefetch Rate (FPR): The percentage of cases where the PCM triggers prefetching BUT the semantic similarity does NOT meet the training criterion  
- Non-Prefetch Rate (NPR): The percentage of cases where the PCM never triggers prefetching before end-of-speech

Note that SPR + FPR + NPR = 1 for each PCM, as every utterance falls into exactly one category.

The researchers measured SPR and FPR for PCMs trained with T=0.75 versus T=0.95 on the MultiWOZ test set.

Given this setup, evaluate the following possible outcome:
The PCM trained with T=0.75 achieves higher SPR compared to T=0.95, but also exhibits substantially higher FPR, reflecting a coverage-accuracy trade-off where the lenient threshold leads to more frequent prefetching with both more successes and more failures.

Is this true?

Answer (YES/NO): NO